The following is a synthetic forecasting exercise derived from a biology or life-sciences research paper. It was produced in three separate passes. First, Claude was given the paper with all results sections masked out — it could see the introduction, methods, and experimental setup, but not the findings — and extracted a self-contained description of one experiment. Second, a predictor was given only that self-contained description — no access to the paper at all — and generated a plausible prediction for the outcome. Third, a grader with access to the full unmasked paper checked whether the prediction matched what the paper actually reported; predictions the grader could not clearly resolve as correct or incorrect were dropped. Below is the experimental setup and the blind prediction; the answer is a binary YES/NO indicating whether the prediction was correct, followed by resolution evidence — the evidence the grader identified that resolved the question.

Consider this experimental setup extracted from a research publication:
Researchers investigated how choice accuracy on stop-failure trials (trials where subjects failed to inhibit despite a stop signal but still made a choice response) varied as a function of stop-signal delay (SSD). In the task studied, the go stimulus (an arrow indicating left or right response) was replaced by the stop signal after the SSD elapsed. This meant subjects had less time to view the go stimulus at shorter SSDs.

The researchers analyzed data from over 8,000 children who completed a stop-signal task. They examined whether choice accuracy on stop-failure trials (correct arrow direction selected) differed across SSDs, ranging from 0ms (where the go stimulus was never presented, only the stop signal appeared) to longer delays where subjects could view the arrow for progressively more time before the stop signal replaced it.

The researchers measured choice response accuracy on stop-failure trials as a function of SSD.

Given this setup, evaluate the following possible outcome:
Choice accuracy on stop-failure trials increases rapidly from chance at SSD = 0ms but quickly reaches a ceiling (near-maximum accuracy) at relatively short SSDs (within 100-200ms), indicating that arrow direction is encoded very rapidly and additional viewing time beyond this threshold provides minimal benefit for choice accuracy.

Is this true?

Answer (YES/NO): NO